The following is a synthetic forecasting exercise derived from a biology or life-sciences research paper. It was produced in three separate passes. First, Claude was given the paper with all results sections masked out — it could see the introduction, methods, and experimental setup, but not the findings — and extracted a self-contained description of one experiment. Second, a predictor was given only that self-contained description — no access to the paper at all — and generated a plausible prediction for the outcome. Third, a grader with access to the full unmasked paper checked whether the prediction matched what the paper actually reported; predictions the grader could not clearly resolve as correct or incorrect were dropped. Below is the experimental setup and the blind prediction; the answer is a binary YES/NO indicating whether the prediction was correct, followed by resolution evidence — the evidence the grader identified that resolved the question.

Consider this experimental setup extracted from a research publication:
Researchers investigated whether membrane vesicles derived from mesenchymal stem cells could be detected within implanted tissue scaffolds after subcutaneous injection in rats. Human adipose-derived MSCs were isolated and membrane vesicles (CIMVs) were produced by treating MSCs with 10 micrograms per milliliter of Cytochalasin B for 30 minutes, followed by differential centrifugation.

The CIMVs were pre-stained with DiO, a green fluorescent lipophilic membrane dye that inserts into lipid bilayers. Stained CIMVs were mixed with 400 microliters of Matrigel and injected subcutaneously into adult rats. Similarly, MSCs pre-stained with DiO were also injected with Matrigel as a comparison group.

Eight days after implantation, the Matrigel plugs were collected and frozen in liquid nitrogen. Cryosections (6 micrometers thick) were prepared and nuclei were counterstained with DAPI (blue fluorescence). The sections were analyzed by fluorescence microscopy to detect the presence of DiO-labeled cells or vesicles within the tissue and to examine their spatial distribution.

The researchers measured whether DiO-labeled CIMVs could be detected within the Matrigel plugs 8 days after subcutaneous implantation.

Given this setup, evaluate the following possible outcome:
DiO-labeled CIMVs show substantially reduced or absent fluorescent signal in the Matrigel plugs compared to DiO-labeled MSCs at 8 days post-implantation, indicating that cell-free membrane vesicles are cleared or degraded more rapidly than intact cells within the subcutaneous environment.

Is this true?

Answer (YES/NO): NO